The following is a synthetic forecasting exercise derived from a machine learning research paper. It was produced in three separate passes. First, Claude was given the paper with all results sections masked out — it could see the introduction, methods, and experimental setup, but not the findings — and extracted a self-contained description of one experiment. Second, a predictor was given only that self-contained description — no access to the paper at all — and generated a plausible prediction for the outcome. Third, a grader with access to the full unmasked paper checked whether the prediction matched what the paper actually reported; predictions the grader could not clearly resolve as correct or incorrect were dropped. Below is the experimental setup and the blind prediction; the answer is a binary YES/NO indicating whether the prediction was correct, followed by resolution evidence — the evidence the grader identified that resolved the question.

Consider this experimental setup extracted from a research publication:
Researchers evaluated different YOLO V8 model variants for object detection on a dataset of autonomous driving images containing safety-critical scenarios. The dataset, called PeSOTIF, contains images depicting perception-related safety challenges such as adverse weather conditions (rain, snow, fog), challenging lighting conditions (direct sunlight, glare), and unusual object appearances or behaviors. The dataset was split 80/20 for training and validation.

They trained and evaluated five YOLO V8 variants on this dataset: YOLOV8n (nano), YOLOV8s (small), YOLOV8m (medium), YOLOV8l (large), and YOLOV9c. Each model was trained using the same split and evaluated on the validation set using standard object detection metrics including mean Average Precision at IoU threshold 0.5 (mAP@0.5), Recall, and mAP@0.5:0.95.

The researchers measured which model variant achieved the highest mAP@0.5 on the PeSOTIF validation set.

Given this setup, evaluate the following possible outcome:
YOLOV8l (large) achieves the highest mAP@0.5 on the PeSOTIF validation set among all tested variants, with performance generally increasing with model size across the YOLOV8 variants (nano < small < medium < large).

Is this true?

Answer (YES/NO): NO